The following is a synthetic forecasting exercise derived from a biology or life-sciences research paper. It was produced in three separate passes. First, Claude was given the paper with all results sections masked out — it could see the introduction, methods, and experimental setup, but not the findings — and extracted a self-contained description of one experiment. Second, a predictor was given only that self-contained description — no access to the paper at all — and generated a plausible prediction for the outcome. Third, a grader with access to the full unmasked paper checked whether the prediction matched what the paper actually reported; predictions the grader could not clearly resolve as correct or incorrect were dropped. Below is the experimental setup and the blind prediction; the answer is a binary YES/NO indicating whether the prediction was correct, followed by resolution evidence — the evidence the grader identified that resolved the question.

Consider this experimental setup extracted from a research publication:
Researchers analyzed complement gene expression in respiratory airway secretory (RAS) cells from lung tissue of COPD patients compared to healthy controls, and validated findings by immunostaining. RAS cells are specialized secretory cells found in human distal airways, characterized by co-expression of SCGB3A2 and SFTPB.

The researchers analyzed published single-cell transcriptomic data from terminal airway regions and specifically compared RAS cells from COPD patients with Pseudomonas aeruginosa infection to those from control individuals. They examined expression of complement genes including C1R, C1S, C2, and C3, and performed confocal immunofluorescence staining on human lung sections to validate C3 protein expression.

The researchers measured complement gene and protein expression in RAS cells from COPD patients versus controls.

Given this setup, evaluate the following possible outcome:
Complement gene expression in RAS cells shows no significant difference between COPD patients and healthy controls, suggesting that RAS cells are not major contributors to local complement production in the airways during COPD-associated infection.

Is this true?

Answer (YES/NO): NO